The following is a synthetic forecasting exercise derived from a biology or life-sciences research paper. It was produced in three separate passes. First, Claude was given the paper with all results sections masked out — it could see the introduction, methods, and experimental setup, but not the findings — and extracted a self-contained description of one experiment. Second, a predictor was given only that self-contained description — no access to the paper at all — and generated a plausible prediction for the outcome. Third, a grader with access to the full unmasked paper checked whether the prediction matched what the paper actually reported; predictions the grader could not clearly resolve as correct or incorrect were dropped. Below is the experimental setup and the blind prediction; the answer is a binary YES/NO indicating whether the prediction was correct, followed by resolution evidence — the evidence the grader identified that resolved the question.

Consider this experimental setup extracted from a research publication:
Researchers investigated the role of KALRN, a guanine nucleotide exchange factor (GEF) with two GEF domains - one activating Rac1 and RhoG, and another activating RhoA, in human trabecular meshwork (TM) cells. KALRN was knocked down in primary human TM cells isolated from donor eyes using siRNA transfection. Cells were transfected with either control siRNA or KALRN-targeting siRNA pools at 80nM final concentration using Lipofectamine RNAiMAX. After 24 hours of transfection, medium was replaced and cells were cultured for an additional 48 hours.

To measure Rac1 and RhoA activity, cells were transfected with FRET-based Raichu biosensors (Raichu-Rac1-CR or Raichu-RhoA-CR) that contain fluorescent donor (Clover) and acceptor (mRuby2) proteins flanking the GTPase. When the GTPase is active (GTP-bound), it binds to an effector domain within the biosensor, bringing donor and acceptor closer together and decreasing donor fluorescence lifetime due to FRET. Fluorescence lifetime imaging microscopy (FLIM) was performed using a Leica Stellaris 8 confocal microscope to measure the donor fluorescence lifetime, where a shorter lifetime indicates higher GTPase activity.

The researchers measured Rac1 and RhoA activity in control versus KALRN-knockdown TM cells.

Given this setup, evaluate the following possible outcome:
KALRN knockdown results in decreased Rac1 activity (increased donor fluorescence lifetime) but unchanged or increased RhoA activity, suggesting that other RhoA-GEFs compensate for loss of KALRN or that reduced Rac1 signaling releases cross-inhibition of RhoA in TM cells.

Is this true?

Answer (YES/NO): YES